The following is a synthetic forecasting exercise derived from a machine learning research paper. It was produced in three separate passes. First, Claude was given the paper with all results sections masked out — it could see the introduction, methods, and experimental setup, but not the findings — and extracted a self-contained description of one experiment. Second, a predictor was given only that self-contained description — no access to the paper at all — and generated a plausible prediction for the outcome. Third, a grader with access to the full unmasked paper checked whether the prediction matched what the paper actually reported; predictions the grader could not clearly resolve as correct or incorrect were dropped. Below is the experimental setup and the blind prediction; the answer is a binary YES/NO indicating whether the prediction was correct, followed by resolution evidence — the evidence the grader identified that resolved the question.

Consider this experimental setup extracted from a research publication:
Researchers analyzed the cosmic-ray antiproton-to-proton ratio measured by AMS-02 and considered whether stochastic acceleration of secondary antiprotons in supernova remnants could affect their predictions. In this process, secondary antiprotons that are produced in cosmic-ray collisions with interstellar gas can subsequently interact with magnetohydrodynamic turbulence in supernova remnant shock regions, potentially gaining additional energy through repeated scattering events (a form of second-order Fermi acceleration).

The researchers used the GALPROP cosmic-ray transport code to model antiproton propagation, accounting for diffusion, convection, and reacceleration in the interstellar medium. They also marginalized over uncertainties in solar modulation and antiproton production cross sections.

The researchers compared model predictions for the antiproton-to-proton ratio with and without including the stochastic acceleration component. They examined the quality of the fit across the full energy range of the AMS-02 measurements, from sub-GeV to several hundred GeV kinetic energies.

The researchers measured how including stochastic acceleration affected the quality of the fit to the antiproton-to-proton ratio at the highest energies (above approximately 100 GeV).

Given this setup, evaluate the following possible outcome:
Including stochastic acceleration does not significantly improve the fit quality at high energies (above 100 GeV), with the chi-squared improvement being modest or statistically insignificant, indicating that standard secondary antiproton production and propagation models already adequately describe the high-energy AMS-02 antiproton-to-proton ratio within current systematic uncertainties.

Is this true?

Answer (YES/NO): NO